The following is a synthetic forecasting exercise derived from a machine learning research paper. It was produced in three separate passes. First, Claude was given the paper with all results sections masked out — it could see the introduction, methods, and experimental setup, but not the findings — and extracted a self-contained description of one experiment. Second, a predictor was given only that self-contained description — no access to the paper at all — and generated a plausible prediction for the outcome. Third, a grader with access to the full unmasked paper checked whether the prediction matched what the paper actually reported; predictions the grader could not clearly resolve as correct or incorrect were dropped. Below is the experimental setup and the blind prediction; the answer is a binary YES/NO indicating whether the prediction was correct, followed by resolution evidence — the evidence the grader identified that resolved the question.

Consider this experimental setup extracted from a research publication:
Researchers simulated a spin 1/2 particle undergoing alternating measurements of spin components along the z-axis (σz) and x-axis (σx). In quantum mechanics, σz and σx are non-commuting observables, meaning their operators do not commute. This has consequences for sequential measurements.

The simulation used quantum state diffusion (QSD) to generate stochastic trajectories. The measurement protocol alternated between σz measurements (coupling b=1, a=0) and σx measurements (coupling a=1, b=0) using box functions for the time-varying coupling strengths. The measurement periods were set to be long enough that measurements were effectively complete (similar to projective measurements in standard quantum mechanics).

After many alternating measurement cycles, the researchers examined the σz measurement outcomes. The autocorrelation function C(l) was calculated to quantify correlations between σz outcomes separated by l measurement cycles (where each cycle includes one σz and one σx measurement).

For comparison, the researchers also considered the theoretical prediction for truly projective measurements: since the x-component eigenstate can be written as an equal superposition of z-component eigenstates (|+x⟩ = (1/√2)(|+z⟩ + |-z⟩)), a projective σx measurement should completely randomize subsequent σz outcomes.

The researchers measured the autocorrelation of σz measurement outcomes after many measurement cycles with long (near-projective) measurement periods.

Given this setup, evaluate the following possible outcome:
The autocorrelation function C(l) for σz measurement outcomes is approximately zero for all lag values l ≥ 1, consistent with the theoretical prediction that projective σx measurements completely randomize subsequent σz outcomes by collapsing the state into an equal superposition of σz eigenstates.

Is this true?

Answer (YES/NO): YES